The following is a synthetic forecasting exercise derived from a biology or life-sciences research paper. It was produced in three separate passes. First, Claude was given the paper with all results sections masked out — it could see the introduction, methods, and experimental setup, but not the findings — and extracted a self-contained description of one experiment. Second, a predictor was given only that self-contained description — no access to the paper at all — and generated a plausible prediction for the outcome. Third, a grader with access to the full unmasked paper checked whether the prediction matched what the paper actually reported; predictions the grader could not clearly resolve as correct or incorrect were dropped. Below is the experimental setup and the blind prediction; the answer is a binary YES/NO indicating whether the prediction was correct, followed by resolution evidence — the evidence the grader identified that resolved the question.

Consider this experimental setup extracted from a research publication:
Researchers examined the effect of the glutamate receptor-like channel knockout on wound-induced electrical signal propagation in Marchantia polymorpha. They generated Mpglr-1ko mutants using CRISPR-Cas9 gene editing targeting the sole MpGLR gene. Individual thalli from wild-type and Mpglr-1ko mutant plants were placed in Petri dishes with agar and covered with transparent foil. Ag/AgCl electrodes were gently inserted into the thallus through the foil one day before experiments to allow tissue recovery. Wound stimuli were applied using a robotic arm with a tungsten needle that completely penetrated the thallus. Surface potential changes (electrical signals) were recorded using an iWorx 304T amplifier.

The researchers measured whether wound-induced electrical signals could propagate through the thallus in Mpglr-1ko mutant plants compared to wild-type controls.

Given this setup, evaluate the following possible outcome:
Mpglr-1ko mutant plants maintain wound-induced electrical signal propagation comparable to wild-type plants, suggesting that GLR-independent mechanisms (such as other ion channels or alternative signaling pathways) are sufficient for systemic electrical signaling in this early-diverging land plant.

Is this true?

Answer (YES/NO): NO